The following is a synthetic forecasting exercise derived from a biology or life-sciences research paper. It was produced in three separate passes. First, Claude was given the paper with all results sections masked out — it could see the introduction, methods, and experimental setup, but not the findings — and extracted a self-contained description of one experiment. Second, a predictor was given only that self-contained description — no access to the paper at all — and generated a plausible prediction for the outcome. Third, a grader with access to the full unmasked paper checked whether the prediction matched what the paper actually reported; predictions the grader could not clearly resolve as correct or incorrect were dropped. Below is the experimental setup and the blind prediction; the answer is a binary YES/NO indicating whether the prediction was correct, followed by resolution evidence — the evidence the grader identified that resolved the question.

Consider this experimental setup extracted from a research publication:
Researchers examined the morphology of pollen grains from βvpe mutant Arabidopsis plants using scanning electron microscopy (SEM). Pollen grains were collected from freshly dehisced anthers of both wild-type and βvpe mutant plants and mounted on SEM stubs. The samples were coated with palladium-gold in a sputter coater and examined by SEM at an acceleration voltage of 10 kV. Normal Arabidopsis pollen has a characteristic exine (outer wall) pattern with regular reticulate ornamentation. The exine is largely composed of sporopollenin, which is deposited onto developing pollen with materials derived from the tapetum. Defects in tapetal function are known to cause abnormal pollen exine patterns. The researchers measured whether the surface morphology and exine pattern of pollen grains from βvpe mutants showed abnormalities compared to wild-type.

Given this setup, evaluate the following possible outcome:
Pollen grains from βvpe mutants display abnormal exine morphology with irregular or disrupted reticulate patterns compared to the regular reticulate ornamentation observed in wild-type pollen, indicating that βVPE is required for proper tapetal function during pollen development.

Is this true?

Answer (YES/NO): YES